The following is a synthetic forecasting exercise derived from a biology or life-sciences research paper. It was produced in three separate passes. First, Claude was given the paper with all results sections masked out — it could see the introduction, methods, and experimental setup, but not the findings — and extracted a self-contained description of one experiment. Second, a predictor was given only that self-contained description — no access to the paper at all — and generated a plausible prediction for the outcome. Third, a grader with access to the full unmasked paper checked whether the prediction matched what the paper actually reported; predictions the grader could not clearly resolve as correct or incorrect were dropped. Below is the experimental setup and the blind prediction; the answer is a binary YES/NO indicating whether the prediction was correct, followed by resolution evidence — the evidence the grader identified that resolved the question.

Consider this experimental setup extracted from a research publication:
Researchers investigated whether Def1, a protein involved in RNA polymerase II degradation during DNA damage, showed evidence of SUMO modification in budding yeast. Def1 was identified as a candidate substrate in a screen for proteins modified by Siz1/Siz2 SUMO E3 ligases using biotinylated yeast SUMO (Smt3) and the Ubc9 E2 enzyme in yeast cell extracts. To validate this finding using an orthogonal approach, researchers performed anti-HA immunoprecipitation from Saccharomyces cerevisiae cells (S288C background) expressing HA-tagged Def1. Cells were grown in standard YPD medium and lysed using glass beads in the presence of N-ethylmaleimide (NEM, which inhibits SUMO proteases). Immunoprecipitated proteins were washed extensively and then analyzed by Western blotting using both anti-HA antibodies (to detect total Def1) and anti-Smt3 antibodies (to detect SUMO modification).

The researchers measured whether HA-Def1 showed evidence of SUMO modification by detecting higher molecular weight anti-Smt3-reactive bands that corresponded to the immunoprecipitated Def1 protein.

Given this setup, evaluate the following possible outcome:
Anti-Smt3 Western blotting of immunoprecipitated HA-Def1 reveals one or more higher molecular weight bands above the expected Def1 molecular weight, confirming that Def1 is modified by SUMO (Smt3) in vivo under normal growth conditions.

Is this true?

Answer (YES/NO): YES